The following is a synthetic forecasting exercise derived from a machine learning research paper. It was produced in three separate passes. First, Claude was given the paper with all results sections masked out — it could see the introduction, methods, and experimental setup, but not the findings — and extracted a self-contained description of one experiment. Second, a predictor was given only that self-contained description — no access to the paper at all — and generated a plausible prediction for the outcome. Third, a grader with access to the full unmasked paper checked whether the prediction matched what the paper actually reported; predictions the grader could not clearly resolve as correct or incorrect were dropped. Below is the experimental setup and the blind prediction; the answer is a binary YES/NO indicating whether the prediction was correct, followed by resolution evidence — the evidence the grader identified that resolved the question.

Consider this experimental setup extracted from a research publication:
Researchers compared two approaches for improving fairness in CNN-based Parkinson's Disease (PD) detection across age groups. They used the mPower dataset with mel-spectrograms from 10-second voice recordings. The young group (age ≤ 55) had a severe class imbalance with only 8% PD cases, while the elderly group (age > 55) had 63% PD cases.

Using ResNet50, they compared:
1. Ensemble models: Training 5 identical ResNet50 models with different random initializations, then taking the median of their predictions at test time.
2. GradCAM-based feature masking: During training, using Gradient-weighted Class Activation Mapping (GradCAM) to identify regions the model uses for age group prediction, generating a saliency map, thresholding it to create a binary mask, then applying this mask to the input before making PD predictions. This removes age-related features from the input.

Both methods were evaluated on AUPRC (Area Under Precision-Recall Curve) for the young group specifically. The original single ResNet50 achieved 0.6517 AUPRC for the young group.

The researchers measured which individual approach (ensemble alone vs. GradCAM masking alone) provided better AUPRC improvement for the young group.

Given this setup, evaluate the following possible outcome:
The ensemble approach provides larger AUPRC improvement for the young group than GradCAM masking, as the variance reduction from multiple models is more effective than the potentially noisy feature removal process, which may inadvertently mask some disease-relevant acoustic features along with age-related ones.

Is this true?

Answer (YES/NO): YES